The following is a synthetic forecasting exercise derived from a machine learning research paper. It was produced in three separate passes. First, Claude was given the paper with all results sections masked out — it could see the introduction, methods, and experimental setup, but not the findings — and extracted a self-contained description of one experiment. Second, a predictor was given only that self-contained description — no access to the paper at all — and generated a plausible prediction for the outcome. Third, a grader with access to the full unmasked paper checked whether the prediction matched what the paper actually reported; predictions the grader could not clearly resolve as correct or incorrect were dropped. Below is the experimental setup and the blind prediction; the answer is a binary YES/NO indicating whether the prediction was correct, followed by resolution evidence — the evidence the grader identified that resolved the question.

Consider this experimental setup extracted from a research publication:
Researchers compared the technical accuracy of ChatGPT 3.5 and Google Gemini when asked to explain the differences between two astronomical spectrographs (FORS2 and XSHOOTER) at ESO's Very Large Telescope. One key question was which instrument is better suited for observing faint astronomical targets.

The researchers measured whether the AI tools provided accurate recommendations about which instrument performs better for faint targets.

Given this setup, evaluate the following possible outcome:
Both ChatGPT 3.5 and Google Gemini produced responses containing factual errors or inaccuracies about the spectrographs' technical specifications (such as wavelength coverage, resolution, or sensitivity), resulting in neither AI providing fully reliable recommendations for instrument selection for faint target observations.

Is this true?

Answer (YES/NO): NO